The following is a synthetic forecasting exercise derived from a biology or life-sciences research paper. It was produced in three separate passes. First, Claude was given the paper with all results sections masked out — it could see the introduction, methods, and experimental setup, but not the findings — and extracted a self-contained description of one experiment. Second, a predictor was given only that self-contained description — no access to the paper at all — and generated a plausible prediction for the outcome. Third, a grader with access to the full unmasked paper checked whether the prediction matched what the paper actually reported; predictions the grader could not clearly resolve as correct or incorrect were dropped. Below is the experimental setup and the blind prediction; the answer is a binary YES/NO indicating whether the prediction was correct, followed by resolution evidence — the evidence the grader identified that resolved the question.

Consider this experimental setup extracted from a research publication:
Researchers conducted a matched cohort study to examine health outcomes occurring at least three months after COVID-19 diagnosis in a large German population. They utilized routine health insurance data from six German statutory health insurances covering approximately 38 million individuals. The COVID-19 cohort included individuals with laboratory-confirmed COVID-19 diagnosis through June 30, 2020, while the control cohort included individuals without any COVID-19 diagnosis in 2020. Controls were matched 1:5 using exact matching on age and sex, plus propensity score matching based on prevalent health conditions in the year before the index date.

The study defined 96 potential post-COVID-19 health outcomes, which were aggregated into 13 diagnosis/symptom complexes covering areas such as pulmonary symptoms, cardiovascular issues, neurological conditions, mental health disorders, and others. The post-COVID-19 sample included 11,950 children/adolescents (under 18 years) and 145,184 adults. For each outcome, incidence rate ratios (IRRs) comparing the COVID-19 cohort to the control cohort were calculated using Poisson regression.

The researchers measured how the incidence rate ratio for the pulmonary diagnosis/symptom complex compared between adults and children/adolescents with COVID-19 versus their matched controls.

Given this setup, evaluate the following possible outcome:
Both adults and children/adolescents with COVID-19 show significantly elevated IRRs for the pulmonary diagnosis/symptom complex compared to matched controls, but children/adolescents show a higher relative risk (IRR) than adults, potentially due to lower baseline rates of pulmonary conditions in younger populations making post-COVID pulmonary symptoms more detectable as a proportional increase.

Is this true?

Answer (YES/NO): NO